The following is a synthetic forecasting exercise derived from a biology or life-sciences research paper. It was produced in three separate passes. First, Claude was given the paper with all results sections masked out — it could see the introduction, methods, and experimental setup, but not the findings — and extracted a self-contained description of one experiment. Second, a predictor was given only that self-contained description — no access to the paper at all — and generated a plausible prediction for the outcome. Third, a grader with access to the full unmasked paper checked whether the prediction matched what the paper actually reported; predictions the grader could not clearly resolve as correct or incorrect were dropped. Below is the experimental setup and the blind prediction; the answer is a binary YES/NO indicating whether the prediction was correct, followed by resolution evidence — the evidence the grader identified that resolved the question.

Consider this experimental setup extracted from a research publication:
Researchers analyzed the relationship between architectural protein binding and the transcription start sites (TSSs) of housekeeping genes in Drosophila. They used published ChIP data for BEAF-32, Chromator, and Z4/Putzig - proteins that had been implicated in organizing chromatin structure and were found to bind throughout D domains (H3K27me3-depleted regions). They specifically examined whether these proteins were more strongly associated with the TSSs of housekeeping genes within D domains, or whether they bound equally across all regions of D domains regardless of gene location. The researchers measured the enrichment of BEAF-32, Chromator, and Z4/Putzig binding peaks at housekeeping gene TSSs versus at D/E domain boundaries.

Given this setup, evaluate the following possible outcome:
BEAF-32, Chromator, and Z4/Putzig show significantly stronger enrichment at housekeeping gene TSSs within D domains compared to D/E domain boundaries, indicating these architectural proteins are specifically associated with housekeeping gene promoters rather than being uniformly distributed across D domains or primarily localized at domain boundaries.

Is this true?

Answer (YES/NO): YES